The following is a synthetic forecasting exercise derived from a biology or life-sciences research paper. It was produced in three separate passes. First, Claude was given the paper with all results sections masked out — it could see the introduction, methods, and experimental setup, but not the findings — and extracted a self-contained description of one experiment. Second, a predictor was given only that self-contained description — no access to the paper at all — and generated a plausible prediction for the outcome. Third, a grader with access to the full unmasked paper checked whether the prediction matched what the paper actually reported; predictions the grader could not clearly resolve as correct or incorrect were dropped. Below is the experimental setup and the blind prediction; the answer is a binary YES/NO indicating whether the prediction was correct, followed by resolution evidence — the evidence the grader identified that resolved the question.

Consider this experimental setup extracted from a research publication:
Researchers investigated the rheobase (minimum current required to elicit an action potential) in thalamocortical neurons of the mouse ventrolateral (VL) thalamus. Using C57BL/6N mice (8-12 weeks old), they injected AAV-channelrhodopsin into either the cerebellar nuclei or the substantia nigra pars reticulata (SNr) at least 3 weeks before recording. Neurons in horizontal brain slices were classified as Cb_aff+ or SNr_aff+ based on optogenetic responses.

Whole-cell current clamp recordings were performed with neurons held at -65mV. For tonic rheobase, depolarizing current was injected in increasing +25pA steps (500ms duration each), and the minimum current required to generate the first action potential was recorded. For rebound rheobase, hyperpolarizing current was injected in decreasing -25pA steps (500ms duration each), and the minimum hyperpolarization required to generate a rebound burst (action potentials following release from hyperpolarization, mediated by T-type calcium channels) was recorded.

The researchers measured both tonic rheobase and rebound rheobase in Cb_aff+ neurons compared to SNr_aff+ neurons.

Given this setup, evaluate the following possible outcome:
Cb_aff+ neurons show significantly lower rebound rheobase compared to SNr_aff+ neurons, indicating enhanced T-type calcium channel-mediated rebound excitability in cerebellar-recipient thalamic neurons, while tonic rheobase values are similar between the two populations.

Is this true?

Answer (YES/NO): NO